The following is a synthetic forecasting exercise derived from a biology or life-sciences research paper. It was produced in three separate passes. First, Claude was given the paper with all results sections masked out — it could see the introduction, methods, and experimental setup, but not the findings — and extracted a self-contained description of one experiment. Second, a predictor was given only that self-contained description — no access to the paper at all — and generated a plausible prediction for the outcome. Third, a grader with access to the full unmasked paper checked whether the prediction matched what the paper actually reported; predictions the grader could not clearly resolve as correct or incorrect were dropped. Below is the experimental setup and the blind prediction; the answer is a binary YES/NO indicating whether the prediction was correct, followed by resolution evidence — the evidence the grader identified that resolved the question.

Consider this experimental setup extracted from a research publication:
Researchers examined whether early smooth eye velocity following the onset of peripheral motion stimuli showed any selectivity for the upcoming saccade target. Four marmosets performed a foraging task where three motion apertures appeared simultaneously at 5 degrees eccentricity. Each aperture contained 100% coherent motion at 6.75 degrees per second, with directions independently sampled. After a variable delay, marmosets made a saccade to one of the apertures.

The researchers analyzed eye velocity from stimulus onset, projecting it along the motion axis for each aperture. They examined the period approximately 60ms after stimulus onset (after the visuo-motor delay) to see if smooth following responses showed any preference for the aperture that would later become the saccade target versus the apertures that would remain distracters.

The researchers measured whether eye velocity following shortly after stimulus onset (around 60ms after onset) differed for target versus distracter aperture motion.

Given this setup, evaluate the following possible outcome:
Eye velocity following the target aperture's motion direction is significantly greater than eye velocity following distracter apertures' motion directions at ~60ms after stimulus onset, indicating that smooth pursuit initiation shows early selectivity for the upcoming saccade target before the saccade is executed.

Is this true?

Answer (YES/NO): NO